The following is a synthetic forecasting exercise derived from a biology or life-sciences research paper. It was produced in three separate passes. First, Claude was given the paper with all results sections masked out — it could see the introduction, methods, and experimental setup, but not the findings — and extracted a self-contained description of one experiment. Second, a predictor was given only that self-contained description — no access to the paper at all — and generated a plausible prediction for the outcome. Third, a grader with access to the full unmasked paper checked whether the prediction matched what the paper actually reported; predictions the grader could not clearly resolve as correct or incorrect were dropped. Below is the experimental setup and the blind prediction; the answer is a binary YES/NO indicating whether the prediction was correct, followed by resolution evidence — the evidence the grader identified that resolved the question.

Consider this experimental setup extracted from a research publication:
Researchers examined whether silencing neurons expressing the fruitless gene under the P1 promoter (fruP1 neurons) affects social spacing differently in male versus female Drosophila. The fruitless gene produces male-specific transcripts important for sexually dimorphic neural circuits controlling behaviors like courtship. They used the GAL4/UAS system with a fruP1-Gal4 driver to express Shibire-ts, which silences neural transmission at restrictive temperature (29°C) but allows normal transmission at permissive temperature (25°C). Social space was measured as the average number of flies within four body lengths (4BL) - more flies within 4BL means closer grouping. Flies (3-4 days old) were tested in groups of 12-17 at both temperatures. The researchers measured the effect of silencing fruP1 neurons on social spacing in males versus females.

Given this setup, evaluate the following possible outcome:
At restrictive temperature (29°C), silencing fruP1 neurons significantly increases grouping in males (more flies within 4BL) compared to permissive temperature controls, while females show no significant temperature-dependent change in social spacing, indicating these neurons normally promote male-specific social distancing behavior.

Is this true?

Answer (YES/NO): YES